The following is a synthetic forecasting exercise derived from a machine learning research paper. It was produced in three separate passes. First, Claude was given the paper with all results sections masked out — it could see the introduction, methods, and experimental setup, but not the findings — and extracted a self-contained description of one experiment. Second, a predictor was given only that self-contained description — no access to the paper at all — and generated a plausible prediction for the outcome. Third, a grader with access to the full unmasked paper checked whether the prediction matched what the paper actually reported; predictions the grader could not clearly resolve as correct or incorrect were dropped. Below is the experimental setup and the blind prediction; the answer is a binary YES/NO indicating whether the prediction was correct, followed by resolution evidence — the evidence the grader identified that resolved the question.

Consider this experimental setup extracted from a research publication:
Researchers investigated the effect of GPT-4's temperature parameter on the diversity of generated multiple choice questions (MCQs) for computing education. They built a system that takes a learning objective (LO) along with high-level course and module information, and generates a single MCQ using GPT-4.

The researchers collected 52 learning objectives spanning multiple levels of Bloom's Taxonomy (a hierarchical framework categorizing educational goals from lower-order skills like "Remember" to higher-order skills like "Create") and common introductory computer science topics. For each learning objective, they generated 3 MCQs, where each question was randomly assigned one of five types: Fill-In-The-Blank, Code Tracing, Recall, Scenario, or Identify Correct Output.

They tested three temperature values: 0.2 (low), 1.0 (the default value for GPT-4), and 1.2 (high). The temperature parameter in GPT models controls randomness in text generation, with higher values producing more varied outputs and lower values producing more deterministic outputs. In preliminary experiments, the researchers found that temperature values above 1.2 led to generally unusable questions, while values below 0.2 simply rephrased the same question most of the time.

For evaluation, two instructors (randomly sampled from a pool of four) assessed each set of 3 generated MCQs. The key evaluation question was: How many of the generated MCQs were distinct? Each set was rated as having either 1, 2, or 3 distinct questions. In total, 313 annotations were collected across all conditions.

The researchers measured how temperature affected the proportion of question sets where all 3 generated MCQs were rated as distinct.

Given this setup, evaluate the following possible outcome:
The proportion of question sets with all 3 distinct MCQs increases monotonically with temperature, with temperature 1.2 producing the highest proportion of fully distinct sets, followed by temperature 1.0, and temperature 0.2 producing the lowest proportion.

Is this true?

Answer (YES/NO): NO